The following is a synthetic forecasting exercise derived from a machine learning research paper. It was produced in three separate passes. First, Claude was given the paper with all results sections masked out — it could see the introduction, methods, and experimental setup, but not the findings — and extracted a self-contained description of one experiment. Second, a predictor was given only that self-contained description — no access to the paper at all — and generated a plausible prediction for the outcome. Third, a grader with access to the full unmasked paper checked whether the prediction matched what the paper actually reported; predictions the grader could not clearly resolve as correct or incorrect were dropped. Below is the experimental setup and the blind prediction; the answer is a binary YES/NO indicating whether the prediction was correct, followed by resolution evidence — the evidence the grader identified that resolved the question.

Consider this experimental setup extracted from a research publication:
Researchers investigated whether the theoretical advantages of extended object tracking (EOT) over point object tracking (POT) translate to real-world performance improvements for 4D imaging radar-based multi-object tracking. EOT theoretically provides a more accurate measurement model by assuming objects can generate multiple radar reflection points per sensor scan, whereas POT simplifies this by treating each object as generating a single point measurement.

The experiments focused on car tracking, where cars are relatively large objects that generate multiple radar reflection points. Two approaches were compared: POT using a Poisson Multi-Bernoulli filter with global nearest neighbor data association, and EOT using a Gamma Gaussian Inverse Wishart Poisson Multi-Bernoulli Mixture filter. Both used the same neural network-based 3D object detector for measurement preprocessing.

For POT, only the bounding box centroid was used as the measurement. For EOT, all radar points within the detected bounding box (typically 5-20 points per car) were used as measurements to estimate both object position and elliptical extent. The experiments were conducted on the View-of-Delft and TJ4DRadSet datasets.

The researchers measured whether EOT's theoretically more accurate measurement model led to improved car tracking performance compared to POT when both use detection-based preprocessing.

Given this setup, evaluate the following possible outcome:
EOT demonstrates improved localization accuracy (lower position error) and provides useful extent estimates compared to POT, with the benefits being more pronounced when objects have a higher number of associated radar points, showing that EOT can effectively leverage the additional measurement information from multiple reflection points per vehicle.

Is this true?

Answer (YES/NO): NO